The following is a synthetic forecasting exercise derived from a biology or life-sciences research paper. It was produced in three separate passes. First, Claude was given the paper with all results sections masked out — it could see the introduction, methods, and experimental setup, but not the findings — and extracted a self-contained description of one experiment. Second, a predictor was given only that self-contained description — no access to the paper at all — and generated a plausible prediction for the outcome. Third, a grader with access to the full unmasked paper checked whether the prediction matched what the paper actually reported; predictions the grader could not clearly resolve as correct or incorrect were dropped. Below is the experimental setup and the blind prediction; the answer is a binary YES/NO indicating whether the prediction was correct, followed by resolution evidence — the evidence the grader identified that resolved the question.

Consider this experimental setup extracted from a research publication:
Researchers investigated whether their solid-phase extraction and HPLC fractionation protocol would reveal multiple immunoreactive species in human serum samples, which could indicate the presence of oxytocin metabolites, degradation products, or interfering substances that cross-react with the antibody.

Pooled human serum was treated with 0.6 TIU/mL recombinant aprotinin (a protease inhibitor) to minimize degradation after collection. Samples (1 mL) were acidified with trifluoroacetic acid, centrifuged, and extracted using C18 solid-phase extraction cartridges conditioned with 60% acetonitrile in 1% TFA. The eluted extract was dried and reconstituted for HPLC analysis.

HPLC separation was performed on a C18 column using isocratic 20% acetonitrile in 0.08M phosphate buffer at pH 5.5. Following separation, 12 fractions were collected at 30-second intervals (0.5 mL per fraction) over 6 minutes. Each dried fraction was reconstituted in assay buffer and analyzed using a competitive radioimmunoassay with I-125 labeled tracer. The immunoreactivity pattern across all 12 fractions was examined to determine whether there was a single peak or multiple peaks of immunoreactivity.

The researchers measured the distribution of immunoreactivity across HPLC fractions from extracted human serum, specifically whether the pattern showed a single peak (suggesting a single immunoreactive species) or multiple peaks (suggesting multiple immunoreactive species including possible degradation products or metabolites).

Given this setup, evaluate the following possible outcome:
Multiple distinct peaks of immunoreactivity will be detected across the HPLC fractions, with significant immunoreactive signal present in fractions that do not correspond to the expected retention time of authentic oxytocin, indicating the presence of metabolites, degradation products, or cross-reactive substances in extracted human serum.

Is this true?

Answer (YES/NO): NO